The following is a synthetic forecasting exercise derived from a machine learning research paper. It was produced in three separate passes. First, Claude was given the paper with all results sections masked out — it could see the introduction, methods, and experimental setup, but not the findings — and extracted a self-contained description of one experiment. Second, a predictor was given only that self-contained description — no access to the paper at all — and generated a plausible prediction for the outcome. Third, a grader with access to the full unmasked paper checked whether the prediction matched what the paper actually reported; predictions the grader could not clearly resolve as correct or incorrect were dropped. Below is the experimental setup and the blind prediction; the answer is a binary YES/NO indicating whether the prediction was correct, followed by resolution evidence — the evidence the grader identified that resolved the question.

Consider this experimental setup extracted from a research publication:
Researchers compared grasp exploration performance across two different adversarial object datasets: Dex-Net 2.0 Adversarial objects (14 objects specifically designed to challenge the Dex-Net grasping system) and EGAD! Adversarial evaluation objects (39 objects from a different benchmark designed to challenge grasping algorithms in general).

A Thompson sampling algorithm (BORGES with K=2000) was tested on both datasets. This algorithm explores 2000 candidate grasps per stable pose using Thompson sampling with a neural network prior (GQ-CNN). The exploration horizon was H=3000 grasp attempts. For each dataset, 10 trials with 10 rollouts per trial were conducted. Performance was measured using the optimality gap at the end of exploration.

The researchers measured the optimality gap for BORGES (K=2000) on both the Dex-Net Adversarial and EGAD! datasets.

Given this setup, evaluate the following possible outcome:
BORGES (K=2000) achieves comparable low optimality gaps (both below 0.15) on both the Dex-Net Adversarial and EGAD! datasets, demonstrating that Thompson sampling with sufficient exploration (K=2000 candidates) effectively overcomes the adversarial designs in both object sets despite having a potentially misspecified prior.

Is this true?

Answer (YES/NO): NO